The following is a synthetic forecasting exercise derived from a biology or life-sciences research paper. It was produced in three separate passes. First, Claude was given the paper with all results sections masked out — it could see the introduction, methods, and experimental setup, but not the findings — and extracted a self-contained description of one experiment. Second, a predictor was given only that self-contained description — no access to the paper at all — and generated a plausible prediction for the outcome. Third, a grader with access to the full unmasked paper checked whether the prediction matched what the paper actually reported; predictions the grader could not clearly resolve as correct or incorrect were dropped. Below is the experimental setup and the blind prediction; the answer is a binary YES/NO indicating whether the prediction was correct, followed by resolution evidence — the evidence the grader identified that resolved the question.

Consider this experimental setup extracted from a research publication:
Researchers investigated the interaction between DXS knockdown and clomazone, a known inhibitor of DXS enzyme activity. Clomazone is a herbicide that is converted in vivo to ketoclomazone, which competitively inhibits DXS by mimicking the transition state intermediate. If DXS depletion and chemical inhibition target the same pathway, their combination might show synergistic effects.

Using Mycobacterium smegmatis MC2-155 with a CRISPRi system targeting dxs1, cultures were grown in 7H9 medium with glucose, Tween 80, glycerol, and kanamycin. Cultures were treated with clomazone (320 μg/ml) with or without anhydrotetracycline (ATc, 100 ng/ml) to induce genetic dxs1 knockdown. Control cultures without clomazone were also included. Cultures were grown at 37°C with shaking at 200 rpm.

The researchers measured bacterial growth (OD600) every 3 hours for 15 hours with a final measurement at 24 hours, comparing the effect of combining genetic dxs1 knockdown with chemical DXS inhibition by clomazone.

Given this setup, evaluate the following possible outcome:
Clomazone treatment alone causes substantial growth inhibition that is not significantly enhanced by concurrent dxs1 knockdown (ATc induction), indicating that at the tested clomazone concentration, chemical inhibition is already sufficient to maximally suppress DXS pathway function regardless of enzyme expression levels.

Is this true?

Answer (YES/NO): NO